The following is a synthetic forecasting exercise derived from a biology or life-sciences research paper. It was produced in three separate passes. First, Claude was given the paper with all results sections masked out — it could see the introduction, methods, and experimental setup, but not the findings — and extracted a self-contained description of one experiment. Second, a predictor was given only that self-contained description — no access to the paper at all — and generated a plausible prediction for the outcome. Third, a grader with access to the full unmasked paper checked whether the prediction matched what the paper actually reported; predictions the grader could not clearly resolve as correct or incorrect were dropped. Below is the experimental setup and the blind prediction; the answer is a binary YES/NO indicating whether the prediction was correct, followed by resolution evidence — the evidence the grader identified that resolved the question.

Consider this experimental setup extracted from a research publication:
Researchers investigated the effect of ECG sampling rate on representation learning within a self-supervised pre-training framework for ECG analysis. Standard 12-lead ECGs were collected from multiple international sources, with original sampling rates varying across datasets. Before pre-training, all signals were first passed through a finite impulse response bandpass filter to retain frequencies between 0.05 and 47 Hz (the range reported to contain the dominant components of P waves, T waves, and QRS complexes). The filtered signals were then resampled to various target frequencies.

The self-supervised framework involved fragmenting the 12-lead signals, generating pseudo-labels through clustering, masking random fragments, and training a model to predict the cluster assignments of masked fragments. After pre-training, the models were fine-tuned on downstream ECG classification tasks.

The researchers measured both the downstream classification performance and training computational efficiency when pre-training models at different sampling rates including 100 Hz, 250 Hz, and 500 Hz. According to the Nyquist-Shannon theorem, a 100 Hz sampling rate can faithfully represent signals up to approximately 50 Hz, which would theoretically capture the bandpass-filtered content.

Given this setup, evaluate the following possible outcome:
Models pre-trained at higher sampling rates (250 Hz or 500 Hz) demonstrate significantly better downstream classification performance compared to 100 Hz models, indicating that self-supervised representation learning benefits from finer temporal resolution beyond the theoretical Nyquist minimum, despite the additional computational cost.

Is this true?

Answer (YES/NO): NO